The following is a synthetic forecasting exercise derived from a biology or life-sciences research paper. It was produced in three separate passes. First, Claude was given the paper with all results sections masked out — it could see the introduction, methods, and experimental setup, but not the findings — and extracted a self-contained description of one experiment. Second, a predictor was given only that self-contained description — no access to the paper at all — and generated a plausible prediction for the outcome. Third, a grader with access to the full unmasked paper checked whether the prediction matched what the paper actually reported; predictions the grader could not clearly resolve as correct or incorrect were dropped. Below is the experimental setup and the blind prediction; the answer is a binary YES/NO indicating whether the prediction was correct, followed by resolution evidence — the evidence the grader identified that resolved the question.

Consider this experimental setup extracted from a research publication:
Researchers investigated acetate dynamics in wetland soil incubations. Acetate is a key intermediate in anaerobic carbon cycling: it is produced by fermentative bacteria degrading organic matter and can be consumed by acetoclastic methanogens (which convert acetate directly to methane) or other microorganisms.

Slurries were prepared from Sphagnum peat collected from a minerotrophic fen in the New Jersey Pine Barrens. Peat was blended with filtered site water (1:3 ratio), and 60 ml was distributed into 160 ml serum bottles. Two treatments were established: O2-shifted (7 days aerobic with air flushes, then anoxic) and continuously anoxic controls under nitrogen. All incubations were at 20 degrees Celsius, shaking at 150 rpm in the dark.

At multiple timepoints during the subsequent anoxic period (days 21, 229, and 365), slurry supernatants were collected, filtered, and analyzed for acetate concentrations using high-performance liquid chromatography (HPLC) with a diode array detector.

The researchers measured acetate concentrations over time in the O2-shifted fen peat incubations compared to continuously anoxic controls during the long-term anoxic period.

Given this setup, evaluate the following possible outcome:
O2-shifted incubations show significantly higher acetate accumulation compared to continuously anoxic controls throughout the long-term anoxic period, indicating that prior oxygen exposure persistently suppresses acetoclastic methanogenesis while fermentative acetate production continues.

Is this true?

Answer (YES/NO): NO